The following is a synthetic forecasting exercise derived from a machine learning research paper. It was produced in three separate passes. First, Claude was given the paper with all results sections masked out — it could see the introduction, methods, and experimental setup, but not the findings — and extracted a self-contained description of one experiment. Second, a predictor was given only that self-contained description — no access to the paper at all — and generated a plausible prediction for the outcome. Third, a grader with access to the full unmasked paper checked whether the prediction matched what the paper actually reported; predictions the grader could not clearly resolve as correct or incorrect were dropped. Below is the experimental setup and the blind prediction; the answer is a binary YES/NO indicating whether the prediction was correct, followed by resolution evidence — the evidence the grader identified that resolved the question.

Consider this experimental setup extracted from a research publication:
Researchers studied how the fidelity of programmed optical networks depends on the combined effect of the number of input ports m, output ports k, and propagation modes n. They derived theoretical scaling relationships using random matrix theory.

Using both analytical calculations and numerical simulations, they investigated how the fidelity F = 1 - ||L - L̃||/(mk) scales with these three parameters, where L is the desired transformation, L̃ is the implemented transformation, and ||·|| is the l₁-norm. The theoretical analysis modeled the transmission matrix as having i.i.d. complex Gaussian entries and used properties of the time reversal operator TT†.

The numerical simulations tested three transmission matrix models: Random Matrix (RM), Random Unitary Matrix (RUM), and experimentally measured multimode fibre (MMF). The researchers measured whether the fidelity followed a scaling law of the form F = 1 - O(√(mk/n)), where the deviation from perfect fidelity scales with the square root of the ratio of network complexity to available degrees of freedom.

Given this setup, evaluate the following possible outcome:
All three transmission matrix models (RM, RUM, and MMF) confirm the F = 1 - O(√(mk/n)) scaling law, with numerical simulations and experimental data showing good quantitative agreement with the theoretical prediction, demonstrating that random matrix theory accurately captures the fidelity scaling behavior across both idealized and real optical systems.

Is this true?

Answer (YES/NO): YES